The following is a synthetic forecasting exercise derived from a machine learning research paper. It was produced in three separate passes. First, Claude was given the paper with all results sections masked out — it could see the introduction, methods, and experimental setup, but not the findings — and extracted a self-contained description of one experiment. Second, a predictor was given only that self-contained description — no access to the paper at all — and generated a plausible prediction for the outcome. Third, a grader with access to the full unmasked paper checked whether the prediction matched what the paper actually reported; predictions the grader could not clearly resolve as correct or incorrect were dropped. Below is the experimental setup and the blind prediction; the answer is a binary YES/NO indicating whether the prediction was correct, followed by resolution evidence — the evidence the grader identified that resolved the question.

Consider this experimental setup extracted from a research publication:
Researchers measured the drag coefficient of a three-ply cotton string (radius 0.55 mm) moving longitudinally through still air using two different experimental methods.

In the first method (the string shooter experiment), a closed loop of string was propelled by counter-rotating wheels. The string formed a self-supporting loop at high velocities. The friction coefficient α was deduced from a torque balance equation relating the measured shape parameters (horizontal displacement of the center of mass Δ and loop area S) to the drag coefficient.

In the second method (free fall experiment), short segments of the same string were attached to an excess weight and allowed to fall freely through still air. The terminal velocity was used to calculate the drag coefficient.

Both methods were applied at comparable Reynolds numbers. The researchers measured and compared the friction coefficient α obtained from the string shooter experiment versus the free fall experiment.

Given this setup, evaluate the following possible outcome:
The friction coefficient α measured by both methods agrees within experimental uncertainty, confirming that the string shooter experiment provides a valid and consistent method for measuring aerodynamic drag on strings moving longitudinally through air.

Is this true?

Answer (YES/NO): NO